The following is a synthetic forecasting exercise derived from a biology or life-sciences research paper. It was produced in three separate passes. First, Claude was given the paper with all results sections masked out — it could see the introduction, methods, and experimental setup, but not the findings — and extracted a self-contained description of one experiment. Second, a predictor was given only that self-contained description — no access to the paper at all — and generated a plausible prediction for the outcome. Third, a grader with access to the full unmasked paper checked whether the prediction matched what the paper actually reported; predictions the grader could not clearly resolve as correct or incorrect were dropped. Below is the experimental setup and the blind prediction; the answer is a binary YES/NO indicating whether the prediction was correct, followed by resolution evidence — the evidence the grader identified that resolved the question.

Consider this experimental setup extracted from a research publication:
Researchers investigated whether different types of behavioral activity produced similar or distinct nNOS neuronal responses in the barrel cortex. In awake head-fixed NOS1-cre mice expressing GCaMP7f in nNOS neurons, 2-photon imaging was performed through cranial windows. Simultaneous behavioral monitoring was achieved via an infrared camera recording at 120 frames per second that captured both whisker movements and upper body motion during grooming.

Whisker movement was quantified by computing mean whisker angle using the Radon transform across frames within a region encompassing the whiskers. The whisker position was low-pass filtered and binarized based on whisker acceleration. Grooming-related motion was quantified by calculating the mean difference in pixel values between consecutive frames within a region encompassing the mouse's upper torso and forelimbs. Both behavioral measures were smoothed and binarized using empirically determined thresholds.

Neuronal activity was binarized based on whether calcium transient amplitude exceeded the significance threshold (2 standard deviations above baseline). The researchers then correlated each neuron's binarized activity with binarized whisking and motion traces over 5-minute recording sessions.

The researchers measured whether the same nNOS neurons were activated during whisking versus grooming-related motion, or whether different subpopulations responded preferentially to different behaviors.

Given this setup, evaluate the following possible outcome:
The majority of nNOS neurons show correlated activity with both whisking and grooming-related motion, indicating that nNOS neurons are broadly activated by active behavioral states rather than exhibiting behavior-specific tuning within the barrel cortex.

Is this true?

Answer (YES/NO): NO